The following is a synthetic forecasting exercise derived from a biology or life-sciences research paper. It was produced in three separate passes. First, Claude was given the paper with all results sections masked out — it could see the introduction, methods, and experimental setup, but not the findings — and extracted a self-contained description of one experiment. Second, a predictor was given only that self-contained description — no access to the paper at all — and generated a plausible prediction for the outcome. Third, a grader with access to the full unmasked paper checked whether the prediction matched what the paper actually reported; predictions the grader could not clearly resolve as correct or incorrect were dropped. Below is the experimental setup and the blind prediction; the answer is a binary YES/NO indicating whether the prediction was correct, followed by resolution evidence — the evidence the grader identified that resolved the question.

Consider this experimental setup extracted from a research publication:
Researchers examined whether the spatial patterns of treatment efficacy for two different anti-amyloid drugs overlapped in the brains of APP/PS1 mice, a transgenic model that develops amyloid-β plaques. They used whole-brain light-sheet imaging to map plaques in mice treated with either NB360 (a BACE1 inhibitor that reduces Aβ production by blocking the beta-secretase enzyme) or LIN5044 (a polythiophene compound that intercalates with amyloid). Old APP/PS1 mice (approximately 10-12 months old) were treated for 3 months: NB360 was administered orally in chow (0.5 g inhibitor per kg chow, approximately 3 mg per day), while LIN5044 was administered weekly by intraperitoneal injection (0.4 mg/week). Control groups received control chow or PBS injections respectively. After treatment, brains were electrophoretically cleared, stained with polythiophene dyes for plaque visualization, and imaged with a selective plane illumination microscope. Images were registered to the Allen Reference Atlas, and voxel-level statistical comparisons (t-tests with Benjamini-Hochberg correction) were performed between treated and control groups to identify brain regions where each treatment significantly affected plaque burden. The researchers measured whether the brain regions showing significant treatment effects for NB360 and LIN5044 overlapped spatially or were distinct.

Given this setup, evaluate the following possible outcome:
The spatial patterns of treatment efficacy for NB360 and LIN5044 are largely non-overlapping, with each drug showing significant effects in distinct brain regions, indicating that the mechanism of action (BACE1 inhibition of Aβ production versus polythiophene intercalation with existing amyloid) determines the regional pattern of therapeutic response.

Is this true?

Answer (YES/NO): YES